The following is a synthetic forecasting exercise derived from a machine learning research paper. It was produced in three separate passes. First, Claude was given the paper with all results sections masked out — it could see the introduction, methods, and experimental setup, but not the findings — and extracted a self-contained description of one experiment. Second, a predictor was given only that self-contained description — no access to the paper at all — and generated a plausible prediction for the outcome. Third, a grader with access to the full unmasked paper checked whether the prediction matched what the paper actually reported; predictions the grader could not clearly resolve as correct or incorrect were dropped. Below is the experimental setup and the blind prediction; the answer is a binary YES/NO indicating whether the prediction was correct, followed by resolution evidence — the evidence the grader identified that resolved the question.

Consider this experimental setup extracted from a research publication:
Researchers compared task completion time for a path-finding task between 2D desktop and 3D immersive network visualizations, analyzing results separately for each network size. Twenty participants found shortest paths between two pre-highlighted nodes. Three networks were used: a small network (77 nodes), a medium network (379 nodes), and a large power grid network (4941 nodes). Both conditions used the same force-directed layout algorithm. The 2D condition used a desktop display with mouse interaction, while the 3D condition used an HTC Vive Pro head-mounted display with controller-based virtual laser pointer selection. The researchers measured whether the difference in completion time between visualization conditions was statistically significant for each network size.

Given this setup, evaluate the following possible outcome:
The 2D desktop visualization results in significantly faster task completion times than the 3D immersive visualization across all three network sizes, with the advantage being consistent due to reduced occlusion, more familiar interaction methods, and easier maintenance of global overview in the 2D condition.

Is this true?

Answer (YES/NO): NO